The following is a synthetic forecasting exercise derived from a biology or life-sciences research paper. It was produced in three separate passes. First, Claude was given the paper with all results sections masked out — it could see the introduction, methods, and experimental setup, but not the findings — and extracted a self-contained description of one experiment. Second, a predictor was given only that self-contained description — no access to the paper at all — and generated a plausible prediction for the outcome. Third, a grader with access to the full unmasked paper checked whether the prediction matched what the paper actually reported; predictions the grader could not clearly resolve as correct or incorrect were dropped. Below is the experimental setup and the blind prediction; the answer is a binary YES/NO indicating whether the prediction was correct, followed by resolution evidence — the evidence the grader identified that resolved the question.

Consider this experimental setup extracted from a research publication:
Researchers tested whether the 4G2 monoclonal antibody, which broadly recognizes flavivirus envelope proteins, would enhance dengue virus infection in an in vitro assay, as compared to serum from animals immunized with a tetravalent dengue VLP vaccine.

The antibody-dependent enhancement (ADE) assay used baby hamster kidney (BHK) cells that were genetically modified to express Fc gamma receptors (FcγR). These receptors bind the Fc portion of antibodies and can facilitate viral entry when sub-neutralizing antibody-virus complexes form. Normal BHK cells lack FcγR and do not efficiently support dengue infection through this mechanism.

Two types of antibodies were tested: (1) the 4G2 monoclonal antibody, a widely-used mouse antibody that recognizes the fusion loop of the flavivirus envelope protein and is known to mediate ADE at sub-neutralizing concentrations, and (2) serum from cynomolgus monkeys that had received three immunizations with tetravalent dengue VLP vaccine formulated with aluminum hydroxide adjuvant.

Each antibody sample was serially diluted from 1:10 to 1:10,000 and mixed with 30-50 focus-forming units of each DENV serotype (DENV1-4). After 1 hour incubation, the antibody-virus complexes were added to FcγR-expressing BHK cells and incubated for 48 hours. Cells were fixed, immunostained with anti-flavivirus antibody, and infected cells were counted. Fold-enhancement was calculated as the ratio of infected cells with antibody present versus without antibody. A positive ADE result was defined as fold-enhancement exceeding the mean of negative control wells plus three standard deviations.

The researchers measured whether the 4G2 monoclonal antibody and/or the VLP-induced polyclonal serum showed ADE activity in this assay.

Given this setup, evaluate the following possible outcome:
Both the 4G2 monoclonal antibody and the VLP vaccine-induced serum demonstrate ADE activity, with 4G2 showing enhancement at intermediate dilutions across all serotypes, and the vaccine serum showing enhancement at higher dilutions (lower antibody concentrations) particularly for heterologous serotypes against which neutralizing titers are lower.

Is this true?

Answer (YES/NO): NO